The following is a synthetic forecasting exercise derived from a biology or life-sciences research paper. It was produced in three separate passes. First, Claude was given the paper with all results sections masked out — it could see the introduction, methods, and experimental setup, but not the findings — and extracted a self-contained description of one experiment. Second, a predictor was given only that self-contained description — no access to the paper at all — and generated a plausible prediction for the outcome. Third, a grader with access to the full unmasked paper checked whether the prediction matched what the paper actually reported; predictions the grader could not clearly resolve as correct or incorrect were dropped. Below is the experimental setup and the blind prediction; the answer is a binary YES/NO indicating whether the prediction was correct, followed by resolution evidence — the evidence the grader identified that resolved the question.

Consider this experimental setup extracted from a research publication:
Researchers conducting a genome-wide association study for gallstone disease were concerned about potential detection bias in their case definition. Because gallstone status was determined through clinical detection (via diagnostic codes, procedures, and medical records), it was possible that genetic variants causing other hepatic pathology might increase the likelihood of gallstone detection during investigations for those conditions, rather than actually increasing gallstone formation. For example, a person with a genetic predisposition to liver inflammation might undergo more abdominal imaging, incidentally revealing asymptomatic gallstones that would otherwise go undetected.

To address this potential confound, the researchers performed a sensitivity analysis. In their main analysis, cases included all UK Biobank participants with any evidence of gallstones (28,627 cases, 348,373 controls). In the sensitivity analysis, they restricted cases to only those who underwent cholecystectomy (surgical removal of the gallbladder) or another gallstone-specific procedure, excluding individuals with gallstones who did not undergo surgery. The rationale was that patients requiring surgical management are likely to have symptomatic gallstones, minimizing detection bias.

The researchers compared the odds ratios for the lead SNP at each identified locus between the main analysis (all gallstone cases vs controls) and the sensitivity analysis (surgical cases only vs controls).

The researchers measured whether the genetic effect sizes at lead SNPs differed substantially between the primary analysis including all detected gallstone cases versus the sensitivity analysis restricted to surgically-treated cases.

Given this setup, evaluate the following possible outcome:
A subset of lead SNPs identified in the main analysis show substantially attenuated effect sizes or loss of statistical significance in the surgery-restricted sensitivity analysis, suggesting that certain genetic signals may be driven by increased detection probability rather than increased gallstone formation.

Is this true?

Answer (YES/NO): NO